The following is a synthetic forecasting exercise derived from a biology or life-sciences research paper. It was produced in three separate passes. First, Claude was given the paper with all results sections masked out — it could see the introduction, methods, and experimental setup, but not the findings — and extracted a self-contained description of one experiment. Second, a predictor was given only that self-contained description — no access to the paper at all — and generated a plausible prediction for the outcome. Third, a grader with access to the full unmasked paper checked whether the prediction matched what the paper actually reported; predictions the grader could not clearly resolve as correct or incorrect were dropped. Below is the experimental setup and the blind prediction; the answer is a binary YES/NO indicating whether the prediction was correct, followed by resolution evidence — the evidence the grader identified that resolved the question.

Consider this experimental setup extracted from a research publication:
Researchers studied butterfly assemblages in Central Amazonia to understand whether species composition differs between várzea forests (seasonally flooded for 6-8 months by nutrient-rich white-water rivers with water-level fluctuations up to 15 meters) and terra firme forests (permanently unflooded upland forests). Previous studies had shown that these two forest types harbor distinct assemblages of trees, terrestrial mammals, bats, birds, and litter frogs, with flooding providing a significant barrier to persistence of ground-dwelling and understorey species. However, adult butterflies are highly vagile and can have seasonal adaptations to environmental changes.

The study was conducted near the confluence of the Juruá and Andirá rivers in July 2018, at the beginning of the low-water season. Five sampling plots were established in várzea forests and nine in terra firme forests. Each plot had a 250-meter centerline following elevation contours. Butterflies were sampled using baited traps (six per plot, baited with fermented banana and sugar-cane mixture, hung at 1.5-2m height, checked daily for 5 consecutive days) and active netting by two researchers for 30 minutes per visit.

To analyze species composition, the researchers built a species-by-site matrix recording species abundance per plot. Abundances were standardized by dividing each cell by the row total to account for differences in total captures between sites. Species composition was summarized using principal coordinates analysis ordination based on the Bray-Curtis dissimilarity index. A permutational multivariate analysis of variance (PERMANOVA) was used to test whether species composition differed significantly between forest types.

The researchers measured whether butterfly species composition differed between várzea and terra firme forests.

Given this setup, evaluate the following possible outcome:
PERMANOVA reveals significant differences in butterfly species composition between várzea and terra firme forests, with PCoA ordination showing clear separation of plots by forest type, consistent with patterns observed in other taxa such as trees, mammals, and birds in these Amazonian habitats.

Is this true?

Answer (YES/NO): YES